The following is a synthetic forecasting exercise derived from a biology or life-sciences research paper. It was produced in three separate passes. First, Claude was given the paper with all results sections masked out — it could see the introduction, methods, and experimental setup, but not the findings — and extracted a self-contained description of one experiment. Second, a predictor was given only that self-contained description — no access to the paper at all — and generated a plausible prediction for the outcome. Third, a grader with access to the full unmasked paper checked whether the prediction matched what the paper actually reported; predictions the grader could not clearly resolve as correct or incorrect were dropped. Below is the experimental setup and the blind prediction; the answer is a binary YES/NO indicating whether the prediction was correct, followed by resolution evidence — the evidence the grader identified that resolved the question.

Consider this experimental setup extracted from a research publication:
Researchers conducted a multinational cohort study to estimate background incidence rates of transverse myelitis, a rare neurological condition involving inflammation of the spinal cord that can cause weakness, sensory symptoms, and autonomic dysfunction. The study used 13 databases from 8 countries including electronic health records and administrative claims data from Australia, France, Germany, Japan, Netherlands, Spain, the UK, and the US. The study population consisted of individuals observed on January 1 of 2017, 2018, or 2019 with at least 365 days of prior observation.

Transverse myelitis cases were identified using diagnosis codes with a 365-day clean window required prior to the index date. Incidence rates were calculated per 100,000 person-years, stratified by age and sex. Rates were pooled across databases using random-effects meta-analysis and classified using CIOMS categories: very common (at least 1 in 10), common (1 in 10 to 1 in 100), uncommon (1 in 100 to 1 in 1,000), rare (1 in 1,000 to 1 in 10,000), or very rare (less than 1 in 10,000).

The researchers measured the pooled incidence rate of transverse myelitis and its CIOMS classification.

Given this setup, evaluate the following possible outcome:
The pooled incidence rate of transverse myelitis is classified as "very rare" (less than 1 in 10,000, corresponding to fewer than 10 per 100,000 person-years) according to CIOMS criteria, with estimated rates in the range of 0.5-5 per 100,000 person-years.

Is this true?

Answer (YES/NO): YES